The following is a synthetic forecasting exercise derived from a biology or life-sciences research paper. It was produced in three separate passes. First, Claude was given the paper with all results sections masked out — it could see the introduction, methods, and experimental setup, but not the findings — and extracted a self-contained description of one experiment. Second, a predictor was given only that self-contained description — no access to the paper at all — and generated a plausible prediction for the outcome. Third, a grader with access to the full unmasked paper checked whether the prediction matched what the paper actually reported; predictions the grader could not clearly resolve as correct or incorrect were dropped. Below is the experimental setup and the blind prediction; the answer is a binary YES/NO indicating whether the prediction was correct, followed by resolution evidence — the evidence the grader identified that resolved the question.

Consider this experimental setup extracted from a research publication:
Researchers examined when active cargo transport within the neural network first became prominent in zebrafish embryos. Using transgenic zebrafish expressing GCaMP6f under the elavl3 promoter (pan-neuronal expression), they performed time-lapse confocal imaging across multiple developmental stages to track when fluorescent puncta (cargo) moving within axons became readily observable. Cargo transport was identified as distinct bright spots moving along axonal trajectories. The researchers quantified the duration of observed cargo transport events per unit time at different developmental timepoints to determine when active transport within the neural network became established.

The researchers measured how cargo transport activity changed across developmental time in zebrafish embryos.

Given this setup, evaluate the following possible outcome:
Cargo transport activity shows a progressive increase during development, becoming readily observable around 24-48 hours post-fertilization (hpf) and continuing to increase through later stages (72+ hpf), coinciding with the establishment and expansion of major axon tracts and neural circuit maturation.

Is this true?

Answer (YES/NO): YES